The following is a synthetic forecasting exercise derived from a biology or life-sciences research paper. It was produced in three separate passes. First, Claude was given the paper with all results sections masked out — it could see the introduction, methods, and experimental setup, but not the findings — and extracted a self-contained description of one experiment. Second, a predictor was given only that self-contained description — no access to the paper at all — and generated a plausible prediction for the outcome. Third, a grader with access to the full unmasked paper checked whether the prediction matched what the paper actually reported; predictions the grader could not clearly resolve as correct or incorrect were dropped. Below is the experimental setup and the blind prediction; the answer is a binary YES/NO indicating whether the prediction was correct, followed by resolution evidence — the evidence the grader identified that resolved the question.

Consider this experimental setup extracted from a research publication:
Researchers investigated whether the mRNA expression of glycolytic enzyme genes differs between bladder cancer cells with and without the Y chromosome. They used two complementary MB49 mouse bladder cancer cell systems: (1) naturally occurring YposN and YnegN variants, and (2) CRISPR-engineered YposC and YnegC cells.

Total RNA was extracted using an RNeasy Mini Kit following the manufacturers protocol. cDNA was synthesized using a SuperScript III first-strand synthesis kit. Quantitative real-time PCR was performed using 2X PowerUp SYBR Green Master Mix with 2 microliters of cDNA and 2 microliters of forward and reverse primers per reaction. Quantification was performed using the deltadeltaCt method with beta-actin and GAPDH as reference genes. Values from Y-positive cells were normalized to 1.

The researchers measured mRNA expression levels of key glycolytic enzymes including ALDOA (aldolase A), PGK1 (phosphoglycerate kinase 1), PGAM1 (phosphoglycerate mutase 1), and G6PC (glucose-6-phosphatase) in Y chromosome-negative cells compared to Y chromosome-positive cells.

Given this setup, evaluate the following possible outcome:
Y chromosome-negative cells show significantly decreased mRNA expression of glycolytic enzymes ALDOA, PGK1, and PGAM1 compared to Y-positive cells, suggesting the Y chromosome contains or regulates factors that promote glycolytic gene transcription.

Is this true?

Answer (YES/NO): NO